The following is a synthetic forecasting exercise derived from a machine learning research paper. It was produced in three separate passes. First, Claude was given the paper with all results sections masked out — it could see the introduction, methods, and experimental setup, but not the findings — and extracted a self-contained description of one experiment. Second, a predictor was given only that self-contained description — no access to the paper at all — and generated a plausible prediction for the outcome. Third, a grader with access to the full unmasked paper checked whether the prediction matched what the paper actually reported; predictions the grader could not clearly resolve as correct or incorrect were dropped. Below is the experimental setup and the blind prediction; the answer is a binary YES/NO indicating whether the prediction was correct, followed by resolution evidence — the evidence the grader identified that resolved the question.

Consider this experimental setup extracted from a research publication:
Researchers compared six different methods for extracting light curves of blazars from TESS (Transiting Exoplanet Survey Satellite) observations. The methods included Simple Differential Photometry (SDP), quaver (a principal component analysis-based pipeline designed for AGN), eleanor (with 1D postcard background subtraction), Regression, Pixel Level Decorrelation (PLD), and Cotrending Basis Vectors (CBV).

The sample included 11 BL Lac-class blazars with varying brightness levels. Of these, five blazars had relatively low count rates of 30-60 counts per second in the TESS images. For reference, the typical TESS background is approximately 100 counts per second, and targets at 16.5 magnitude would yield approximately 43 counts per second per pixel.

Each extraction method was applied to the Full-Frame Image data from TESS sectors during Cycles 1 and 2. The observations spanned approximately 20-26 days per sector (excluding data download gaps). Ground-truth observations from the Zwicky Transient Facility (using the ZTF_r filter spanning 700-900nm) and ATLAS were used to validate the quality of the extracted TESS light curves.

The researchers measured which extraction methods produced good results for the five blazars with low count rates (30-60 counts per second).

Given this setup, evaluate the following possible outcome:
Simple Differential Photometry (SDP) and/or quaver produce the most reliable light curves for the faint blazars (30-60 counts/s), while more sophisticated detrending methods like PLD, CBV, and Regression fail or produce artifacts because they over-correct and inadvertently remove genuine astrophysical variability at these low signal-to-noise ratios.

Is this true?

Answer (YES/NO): NO